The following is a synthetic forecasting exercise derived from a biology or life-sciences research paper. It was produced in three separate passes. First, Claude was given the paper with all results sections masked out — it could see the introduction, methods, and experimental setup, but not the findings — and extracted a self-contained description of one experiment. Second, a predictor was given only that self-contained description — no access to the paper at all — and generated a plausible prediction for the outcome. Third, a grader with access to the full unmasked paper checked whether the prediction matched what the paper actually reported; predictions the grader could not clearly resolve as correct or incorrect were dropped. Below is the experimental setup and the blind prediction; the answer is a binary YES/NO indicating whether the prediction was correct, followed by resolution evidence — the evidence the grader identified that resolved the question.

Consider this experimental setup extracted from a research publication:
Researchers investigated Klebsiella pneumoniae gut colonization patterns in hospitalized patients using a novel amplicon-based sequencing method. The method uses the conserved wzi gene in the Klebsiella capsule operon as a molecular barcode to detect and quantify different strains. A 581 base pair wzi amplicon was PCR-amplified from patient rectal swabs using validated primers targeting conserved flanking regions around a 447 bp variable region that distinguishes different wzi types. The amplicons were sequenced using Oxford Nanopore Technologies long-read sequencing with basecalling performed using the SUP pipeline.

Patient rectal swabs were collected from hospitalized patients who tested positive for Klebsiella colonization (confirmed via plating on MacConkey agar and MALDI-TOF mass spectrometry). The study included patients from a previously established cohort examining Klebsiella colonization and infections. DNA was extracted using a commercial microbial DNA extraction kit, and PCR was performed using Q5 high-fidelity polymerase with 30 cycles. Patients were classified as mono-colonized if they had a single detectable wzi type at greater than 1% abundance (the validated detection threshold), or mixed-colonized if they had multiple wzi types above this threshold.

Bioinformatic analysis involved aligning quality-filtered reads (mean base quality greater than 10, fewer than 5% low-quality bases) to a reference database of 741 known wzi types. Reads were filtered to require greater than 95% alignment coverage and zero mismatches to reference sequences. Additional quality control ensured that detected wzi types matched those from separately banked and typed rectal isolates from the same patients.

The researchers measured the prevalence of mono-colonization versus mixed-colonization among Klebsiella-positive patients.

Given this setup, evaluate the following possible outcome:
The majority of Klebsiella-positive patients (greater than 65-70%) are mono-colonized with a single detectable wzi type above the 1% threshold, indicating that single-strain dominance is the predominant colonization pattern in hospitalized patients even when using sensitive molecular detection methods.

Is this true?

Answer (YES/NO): NO